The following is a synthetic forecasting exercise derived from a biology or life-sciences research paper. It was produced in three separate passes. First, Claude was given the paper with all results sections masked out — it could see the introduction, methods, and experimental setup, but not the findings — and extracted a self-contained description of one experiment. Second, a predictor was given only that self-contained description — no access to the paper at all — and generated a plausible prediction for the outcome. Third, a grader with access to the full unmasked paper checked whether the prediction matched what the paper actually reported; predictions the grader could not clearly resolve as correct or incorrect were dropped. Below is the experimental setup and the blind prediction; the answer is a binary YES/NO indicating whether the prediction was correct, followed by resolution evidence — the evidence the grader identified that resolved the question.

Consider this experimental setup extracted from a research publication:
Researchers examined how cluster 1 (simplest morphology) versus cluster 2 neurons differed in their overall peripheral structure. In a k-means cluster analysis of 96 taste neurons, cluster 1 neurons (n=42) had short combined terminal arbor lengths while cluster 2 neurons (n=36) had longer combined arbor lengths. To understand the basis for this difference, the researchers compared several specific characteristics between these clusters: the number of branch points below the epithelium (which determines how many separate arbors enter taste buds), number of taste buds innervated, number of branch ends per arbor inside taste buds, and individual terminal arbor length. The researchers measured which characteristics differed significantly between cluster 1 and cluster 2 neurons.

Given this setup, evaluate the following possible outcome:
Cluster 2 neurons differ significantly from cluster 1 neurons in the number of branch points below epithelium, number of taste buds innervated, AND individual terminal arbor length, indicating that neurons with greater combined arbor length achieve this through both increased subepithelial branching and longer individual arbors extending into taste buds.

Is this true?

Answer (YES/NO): NO